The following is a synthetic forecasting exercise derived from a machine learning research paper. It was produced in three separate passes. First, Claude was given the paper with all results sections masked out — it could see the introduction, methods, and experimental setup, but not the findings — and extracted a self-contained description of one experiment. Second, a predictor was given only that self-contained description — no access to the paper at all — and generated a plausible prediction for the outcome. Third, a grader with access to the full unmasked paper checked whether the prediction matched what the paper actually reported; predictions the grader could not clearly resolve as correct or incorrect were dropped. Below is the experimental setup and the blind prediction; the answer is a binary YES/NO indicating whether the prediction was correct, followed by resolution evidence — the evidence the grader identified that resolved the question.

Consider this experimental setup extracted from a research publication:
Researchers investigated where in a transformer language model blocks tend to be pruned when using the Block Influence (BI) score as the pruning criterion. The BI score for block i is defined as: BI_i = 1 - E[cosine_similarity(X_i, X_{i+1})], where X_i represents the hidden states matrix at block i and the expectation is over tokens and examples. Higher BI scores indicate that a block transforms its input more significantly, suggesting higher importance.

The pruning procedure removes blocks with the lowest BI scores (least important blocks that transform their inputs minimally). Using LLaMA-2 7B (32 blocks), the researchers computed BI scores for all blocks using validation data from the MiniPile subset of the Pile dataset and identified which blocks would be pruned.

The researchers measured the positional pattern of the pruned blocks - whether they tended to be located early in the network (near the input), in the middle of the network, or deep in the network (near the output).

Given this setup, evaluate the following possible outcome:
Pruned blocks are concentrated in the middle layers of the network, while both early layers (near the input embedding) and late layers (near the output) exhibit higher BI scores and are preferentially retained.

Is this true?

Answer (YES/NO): NO